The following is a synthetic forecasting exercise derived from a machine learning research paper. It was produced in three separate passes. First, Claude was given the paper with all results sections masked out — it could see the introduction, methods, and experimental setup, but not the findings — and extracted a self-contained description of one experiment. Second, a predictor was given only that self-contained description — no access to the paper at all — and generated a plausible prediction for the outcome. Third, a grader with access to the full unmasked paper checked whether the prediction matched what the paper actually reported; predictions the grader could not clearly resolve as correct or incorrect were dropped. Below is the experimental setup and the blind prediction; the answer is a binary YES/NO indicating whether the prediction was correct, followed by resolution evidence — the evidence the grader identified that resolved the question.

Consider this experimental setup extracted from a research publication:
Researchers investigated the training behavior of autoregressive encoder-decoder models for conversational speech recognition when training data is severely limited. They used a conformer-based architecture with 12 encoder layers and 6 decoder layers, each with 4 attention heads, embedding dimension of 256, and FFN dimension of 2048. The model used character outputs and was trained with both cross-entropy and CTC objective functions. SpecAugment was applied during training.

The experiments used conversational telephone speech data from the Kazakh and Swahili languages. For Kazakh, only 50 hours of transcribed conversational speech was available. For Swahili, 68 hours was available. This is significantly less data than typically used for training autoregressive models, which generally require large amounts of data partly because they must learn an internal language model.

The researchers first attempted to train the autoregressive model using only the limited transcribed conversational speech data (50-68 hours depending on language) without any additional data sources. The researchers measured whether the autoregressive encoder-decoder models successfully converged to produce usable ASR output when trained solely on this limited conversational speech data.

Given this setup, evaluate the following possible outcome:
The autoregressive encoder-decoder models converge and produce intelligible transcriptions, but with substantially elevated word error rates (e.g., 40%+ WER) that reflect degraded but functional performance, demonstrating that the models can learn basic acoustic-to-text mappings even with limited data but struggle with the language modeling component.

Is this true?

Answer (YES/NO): NO